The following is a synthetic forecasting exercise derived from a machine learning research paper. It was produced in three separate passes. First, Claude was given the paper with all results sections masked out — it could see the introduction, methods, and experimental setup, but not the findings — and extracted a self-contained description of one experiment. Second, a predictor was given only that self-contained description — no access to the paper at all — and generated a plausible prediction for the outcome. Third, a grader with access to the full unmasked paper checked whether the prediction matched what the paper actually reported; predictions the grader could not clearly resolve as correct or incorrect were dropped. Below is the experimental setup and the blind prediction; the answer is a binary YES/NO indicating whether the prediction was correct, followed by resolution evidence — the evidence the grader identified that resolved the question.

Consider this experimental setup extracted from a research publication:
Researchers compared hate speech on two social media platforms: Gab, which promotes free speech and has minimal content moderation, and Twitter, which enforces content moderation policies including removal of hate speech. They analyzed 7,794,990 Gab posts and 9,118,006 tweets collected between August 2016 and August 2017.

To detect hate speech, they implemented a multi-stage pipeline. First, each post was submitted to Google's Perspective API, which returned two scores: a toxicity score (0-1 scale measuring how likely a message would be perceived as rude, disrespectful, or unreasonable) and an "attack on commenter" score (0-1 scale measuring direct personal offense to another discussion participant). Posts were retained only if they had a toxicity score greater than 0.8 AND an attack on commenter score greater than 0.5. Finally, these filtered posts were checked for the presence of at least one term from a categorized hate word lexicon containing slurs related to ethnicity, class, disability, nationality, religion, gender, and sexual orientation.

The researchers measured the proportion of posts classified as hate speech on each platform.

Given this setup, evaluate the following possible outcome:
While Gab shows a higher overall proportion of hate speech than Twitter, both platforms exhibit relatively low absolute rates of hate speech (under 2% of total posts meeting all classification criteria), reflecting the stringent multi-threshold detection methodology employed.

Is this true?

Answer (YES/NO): YES